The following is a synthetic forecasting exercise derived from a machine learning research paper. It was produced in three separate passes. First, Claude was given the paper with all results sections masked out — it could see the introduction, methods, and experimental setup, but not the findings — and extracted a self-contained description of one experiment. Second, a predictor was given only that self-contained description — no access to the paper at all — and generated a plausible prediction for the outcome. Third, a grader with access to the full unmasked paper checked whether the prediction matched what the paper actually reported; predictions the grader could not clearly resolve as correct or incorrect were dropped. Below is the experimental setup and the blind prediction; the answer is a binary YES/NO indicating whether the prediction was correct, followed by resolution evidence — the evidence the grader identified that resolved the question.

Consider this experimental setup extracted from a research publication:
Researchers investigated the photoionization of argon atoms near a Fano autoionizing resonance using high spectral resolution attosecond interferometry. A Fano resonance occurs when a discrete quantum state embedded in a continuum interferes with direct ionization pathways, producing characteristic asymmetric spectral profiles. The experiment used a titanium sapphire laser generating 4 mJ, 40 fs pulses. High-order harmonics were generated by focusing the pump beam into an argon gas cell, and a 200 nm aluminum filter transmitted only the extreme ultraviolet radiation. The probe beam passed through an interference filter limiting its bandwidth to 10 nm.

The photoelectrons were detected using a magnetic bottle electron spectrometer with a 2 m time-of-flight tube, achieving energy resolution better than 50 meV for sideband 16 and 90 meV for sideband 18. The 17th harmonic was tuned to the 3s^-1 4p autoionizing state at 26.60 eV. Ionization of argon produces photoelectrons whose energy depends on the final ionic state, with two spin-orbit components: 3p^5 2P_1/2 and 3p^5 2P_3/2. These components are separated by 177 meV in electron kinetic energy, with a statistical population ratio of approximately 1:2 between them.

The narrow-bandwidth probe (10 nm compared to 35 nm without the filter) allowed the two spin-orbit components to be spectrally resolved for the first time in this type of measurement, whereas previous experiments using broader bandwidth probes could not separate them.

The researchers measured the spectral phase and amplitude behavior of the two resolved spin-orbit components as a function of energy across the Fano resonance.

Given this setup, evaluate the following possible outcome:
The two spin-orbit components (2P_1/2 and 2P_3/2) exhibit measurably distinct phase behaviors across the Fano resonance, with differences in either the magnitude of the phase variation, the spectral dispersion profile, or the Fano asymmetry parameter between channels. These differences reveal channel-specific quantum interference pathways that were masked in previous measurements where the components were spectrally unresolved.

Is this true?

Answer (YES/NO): NO